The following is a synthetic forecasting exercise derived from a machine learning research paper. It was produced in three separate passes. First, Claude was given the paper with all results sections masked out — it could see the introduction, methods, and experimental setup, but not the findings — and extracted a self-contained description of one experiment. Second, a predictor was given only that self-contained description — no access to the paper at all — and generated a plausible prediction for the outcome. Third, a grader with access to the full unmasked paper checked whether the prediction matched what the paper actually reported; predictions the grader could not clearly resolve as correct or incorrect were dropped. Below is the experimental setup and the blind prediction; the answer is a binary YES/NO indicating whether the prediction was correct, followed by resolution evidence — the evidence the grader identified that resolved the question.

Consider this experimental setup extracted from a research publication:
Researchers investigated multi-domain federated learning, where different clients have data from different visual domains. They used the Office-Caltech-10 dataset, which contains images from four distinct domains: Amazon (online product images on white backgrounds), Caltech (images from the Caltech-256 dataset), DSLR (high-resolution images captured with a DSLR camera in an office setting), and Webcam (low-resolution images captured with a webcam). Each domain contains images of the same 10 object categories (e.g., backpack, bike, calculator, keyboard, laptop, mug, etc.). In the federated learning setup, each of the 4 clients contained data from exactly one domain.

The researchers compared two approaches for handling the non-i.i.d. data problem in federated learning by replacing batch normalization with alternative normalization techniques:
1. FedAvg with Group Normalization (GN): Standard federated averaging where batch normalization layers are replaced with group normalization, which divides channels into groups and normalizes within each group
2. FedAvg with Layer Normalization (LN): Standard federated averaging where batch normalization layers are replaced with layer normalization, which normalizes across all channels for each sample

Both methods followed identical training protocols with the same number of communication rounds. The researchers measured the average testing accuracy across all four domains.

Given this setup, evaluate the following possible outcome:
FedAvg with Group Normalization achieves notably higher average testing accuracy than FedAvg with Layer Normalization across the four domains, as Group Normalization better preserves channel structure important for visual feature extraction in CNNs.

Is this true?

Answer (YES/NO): YES